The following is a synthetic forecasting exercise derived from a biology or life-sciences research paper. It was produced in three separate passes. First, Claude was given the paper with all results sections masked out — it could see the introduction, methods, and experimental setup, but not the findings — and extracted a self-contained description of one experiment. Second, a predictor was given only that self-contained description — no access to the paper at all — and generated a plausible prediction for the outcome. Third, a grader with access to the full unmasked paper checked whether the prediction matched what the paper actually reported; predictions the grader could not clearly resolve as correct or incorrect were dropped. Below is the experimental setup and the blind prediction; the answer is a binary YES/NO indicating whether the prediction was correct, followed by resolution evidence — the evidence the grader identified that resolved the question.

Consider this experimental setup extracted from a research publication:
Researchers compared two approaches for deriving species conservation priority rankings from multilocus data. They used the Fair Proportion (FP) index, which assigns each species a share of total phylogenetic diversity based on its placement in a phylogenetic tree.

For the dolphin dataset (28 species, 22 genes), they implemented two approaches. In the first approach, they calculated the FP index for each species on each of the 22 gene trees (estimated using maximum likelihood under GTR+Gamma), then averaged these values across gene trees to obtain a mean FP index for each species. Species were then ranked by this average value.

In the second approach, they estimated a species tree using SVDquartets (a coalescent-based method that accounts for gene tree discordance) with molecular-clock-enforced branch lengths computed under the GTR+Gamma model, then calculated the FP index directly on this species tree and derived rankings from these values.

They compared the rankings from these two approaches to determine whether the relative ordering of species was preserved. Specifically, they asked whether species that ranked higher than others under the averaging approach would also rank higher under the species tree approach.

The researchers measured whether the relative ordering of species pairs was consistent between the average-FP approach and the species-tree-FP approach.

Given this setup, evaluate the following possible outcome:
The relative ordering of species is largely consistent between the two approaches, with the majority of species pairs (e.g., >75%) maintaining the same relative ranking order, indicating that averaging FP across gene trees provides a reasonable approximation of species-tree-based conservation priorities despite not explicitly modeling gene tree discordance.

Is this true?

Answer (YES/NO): YES